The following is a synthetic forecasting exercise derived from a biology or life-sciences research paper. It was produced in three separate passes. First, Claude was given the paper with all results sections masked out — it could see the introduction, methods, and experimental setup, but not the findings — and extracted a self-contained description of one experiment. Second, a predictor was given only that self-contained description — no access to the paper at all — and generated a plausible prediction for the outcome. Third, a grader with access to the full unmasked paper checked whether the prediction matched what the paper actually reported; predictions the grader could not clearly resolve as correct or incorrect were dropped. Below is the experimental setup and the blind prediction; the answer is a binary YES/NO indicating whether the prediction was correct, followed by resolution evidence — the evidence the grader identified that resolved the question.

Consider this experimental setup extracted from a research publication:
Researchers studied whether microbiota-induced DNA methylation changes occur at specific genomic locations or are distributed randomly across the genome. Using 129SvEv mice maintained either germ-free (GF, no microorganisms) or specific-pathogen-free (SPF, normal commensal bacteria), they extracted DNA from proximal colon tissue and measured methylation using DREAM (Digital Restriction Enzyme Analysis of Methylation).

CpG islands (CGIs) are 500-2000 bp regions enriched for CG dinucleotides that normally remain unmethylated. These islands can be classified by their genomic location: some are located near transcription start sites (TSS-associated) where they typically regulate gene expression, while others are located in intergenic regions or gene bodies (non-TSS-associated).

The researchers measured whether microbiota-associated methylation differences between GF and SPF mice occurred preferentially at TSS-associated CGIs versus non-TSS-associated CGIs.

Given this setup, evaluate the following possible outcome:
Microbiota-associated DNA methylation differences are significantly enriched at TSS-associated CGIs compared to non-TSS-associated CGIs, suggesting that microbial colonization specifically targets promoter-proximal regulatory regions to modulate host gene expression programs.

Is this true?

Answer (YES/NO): NO